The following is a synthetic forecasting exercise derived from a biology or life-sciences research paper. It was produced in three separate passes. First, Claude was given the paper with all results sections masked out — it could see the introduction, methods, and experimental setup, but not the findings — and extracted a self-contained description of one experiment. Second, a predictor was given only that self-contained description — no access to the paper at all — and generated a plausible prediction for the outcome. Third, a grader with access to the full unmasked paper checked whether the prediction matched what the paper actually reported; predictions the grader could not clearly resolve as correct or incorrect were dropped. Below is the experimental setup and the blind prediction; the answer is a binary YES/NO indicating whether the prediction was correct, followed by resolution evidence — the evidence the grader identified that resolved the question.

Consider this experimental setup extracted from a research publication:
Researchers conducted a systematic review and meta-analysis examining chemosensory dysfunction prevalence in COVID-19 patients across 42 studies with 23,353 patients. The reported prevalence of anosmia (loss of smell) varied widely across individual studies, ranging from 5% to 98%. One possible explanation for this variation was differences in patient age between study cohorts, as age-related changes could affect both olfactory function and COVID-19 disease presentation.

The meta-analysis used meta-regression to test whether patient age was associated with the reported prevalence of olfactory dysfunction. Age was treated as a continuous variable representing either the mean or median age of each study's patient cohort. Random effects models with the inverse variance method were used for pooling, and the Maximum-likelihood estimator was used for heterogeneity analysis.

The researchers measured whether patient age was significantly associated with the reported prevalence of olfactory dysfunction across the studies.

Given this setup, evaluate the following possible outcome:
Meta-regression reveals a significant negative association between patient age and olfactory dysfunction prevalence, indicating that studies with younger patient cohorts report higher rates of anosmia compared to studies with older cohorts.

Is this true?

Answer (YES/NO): NO